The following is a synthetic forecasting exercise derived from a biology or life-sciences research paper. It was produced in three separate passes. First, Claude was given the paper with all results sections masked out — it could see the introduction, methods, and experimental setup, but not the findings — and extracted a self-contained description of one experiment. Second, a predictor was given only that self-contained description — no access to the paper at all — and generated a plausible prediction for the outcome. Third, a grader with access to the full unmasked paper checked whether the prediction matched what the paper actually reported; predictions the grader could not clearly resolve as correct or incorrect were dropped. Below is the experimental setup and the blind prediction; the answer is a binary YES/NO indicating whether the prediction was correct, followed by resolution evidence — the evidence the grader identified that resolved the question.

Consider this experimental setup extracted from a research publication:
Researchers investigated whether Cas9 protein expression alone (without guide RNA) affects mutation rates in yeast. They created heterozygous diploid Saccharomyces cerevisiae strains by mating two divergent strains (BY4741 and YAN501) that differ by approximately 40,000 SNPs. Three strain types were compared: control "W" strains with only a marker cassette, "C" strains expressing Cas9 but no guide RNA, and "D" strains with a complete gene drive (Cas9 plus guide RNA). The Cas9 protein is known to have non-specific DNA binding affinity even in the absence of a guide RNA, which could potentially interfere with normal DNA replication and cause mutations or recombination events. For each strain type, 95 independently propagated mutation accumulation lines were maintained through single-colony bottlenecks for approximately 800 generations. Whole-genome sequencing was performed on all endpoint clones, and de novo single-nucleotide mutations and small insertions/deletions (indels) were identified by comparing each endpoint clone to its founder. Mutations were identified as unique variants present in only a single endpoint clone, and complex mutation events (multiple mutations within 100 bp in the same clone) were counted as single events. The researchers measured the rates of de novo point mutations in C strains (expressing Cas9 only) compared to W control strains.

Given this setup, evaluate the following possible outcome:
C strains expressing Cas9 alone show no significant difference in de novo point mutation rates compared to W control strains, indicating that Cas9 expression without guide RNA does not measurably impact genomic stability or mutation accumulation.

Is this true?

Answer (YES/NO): YES